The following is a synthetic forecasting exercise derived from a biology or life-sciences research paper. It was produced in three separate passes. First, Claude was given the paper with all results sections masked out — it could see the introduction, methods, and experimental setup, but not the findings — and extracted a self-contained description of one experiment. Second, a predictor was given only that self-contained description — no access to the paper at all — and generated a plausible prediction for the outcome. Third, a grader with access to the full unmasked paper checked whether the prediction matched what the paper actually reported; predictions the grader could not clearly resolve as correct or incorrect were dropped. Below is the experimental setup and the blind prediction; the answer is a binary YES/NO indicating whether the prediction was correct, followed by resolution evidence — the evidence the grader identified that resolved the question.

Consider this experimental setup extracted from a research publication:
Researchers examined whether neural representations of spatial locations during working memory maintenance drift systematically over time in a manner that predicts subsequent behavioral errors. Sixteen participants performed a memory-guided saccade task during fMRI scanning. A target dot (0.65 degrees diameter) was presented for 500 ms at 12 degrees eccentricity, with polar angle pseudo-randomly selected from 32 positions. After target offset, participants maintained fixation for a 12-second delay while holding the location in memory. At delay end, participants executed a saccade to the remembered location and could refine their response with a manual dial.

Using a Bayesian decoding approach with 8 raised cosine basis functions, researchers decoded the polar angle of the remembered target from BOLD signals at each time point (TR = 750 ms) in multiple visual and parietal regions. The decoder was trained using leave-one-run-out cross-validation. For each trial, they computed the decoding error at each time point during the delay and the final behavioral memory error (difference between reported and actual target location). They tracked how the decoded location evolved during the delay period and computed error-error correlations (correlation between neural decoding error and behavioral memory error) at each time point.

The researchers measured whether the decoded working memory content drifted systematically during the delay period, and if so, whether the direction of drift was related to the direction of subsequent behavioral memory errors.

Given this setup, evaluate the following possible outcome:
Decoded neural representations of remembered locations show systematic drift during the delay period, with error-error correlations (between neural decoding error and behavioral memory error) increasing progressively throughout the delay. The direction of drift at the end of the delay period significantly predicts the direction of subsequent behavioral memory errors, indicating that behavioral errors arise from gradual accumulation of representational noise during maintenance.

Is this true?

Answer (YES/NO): YES